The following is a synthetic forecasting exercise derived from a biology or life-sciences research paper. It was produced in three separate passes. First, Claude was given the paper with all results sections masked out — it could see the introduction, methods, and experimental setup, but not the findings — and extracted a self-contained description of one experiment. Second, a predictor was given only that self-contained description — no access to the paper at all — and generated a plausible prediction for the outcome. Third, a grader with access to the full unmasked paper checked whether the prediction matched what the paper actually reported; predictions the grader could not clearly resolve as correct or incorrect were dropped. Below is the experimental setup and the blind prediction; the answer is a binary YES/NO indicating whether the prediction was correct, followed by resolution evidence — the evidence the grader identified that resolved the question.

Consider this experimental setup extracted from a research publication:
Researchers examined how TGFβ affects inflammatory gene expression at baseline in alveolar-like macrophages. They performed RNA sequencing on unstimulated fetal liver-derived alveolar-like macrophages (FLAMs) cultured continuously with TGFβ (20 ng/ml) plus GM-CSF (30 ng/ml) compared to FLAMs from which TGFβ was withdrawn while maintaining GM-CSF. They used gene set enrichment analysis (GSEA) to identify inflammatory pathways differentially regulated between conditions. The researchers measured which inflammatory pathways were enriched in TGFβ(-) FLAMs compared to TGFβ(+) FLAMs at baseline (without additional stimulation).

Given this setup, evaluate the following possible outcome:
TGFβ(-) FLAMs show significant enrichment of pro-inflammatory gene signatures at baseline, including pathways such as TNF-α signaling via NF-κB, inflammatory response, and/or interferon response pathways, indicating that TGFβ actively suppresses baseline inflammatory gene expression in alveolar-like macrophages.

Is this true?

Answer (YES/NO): YES